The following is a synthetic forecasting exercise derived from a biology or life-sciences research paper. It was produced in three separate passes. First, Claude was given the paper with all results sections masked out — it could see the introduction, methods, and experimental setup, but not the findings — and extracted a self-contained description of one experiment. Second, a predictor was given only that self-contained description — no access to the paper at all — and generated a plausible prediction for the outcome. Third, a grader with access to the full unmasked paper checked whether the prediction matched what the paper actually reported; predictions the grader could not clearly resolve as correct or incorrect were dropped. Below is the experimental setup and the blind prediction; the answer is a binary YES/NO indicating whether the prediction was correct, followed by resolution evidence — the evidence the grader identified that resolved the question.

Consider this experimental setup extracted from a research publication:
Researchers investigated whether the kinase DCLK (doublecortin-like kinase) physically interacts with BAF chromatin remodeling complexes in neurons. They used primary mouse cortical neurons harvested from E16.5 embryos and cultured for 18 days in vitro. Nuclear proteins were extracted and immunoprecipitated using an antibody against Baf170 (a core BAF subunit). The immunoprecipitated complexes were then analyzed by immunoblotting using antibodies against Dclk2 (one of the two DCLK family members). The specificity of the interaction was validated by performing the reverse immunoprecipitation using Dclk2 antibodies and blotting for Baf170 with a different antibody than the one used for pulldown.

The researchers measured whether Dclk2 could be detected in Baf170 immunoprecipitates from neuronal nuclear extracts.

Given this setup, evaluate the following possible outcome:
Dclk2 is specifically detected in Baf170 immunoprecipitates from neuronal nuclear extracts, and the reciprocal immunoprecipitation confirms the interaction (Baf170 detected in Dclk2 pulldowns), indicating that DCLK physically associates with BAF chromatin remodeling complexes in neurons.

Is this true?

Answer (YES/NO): YES